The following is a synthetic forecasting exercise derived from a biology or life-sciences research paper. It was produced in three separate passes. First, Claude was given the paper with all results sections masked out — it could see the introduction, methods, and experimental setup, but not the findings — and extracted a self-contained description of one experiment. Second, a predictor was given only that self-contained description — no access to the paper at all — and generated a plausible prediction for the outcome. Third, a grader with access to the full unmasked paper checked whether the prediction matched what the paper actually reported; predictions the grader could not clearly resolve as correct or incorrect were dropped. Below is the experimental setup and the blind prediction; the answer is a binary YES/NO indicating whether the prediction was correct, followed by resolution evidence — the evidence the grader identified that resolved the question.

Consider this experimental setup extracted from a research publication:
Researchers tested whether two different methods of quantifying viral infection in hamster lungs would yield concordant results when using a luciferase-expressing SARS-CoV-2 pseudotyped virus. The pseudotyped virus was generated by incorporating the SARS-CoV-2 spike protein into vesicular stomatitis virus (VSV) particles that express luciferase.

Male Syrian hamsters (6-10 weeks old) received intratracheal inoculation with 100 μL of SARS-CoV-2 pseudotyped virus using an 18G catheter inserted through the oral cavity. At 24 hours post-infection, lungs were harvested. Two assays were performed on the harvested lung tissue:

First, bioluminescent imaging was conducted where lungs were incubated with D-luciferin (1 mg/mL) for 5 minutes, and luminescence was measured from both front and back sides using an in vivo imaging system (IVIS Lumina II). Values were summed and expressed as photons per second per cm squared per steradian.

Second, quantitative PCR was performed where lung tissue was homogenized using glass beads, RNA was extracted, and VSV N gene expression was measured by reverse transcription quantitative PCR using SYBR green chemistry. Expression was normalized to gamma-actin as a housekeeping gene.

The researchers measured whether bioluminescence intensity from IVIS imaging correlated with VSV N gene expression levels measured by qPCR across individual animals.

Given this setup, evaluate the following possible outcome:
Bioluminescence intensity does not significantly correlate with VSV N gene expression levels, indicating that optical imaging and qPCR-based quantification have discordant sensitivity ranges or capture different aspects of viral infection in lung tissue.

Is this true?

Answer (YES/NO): NO